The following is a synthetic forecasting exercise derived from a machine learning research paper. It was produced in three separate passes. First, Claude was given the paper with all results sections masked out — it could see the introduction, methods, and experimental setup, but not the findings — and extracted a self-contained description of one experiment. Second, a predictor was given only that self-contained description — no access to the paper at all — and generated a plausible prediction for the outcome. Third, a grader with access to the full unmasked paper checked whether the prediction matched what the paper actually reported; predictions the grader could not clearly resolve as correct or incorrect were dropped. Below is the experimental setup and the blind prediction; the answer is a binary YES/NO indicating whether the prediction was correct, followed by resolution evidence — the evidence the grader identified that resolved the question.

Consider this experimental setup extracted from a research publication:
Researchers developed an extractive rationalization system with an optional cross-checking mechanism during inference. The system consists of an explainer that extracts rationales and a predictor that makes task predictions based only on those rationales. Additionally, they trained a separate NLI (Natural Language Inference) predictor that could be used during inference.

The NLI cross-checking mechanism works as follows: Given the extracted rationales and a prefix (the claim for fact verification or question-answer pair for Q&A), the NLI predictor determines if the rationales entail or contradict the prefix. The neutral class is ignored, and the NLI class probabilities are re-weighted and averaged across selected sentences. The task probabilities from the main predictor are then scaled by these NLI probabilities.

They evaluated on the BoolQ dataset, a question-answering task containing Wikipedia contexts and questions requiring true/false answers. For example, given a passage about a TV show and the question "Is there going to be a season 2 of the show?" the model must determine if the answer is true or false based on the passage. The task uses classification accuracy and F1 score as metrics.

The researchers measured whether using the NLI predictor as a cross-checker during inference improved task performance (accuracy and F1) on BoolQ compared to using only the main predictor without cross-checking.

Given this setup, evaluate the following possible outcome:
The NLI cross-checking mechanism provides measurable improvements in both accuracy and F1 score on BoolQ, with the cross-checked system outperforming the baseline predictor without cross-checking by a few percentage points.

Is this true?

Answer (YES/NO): NO